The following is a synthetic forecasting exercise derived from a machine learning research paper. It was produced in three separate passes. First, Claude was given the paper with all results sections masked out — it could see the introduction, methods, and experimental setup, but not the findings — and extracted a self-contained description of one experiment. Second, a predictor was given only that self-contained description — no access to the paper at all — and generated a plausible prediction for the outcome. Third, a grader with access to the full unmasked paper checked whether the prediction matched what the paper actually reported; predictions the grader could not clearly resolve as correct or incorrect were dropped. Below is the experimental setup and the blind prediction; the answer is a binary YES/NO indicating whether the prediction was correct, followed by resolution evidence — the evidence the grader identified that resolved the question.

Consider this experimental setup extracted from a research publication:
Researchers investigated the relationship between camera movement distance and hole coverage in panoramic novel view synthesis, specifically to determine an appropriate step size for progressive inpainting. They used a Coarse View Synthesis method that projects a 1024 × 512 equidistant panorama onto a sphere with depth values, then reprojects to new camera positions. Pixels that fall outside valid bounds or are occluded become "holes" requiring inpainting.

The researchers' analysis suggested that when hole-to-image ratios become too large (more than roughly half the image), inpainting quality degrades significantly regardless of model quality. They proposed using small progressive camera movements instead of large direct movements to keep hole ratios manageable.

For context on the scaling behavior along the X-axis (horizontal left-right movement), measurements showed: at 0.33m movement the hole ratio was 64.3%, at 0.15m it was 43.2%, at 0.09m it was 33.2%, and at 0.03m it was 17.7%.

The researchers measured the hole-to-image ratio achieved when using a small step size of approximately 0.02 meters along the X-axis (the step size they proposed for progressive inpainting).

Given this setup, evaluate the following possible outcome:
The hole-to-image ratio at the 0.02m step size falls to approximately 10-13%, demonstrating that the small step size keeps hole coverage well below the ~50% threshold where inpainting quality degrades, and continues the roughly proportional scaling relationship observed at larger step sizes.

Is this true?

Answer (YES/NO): NO